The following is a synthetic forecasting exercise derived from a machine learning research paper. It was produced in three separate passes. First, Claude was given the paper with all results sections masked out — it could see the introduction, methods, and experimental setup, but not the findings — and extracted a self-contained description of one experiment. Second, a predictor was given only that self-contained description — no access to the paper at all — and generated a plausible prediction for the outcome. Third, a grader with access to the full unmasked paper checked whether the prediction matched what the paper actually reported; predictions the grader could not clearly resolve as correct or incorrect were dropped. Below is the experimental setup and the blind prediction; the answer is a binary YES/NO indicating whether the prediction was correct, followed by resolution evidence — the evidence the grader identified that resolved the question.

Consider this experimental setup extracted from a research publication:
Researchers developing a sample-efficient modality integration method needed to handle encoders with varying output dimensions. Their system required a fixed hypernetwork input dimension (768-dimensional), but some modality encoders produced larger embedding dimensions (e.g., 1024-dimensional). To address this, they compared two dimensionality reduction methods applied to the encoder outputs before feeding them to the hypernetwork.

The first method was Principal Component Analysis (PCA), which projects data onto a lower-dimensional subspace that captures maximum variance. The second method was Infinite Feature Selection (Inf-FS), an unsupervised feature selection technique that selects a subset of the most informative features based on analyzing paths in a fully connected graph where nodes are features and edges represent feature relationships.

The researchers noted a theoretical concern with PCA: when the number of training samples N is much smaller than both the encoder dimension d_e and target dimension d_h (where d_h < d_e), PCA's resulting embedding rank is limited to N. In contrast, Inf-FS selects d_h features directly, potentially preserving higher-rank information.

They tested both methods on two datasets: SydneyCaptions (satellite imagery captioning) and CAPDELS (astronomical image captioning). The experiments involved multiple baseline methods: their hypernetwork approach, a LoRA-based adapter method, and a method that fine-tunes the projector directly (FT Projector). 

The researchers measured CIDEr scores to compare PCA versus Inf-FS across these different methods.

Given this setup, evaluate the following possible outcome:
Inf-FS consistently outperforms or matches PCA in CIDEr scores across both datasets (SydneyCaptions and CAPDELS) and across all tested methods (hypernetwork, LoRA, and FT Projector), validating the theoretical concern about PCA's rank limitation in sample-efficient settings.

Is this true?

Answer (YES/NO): NO